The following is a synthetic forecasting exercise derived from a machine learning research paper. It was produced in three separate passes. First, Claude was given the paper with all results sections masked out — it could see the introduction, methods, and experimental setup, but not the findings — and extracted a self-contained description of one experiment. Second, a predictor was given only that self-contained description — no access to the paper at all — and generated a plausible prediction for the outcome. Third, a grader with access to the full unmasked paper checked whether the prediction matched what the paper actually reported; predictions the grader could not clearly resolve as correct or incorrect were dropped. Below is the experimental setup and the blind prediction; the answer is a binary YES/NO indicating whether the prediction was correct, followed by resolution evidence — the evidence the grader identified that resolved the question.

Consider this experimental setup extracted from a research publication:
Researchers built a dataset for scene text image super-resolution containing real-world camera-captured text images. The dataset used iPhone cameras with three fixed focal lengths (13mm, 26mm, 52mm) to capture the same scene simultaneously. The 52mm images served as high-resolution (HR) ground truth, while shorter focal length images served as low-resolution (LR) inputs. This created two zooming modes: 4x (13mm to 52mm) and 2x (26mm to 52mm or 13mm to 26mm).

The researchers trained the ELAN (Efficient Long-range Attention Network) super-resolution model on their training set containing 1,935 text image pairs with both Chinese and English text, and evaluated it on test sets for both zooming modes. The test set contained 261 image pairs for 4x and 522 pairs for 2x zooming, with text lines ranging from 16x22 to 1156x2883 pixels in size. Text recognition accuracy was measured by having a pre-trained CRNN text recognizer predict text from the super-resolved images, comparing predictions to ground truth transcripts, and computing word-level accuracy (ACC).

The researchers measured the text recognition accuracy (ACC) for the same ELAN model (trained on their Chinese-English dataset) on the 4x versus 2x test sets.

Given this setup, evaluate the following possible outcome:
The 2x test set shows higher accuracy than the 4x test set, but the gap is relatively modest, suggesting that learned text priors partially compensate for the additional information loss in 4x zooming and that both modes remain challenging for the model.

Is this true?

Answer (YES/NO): NO